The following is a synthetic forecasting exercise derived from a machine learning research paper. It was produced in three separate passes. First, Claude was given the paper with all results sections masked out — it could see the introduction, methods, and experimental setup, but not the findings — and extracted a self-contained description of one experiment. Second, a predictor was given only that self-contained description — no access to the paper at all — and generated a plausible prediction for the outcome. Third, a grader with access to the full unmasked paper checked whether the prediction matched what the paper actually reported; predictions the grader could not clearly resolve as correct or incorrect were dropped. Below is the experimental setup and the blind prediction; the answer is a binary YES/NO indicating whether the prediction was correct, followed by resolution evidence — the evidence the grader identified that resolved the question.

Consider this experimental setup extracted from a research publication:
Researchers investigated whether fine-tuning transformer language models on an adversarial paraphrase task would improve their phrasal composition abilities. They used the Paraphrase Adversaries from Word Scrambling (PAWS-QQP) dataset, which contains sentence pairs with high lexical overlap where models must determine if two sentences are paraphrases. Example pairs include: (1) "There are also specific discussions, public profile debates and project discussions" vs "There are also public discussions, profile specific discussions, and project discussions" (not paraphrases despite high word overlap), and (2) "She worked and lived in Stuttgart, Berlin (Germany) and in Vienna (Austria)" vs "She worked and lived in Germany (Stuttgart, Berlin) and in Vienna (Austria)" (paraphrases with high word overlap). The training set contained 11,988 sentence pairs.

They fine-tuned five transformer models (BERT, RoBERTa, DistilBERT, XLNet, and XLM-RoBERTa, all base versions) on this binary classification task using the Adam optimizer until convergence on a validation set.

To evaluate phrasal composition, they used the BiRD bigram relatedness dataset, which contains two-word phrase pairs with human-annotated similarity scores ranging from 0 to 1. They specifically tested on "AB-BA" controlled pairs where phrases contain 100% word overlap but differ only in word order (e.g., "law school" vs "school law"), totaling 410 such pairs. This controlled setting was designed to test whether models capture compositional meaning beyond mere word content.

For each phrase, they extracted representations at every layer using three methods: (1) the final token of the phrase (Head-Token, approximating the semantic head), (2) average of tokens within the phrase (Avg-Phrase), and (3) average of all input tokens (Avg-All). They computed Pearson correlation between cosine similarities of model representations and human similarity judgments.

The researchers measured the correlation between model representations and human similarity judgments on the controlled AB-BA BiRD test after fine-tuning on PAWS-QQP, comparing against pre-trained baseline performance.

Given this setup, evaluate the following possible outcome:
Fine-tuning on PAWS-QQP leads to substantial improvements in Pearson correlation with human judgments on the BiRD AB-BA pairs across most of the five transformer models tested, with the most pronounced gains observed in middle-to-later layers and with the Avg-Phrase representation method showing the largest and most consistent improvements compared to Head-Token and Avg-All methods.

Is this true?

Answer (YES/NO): NO